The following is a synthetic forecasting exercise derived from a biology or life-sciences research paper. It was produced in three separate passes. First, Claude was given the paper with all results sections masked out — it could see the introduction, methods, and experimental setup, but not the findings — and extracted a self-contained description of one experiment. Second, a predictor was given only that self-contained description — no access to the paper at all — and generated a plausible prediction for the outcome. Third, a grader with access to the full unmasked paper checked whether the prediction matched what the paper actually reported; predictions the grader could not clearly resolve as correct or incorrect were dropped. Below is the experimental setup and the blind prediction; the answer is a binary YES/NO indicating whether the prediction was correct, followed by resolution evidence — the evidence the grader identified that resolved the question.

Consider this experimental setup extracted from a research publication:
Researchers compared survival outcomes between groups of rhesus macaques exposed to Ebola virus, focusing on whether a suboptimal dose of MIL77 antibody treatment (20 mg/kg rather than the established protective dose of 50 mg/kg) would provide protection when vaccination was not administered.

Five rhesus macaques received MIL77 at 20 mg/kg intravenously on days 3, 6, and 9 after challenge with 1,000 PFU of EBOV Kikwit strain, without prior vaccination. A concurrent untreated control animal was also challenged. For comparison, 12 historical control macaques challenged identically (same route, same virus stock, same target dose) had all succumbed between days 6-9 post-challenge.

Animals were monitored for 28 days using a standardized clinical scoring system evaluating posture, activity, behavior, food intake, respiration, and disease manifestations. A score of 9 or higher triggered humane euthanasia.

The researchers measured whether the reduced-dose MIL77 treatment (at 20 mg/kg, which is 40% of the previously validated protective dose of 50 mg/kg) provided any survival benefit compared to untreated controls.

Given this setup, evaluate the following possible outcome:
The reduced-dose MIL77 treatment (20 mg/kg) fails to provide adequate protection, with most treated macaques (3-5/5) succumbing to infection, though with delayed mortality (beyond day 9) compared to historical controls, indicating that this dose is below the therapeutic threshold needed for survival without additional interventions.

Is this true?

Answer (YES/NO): NO